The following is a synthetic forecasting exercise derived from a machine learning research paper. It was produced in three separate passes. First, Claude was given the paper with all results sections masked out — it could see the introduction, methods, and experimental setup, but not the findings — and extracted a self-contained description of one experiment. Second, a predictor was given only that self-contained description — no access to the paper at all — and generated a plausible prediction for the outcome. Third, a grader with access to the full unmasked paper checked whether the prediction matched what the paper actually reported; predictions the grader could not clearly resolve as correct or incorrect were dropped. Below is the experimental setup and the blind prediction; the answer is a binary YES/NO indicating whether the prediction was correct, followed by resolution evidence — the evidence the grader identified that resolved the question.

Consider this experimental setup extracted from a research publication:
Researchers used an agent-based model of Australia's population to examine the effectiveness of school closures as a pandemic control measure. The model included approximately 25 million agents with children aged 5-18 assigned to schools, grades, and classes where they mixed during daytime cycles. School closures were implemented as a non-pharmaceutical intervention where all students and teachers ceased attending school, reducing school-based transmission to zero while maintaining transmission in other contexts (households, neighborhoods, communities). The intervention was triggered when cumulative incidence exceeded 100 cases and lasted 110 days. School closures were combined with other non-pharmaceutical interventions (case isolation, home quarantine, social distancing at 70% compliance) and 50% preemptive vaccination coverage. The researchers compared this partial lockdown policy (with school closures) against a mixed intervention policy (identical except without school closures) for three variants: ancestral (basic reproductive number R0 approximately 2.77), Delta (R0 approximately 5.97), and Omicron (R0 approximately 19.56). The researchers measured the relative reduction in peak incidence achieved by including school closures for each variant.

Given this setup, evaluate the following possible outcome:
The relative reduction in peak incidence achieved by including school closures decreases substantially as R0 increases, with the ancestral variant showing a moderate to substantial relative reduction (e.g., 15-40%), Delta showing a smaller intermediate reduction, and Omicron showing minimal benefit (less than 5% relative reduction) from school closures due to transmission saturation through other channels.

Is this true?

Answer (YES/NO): NO